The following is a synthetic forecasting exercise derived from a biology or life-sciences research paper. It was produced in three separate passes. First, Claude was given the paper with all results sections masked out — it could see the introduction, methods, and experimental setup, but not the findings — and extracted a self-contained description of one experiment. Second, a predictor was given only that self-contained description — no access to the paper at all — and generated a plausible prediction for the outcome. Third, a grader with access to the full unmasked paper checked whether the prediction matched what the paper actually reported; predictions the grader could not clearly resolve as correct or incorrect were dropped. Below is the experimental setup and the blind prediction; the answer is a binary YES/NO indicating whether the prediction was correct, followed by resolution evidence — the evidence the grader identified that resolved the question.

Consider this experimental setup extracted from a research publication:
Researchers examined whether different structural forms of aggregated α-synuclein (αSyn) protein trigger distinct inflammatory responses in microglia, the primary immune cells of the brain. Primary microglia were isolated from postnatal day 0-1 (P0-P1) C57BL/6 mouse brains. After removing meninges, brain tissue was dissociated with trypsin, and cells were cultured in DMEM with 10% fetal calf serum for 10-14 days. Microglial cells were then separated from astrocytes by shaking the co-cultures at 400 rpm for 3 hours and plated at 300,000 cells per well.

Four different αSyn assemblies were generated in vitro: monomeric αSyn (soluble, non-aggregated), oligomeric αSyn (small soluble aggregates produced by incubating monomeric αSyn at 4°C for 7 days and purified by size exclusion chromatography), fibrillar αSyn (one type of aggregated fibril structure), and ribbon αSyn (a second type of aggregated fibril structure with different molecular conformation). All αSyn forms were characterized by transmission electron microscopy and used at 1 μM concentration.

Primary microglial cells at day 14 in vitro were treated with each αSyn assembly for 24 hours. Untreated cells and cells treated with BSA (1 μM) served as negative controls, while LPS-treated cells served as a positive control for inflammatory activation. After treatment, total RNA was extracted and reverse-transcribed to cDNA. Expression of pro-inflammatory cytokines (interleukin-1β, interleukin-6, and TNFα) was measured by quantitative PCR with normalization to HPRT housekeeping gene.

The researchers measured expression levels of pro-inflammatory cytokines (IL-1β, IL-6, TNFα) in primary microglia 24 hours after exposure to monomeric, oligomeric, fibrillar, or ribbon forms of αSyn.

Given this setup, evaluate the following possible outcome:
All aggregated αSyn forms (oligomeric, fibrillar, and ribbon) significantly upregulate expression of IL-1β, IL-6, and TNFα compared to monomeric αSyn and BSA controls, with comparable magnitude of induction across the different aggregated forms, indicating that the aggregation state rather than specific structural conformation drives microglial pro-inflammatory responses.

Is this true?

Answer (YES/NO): NO